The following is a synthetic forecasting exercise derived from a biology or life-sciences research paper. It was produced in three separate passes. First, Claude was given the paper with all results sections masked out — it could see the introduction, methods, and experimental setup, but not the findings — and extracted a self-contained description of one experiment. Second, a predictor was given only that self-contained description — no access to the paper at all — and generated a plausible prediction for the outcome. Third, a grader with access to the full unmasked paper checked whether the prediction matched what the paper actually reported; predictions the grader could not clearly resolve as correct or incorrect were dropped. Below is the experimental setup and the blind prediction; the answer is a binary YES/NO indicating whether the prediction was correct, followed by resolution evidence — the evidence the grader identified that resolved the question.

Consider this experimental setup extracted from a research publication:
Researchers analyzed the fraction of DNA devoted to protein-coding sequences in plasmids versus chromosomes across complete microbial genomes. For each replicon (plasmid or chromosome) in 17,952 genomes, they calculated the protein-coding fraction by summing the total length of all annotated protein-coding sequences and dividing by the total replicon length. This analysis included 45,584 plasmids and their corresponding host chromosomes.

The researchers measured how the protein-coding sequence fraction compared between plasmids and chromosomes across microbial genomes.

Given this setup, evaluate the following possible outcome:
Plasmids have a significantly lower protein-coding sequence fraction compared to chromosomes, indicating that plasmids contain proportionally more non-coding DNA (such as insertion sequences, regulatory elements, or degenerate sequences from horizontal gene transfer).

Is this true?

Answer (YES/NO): NO